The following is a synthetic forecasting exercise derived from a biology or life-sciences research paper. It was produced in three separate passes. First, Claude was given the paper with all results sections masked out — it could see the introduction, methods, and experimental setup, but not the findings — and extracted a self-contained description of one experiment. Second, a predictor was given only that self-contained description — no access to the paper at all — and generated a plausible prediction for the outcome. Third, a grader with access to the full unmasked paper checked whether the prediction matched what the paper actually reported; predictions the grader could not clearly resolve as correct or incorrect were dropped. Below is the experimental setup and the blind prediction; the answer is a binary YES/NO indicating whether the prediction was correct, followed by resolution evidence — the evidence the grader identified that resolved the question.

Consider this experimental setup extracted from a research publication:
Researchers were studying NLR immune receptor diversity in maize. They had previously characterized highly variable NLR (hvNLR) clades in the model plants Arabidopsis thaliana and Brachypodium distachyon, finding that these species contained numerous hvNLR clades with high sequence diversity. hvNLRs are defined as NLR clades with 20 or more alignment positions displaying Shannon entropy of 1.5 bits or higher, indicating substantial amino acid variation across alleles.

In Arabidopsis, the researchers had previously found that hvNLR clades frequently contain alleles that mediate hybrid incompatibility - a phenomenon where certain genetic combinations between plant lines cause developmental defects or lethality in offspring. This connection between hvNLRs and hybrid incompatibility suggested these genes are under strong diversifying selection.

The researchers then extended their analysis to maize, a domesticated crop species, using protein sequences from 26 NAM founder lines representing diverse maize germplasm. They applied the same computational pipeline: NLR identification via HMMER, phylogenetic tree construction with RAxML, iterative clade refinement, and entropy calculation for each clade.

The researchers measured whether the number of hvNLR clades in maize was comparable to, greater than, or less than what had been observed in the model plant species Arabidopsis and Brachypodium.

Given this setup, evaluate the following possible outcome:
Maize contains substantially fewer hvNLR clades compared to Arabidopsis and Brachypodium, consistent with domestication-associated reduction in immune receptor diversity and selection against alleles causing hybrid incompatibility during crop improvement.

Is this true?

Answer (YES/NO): YES